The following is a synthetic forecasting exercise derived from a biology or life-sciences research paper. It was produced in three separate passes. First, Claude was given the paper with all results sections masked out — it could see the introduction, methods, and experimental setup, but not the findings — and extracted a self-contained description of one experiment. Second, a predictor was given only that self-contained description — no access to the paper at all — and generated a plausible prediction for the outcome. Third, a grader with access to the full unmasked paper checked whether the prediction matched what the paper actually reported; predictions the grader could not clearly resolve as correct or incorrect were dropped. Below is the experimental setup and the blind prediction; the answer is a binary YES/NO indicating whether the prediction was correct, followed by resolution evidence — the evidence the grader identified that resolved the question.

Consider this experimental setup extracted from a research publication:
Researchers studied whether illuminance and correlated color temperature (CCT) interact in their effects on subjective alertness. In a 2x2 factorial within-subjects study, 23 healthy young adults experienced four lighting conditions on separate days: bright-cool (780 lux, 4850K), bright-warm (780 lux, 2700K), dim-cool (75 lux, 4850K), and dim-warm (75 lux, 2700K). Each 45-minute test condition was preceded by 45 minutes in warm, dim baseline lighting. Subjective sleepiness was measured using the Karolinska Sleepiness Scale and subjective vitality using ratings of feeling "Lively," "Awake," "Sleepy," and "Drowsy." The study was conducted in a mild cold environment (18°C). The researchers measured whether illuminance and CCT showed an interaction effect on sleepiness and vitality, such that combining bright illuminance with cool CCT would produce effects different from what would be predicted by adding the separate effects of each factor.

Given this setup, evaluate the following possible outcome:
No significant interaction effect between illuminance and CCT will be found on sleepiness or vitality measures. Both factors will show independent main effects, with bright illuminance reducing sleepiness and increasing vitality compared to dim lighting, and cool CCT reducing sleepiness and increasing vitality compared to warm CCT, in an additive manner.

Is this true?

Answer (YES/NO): NO